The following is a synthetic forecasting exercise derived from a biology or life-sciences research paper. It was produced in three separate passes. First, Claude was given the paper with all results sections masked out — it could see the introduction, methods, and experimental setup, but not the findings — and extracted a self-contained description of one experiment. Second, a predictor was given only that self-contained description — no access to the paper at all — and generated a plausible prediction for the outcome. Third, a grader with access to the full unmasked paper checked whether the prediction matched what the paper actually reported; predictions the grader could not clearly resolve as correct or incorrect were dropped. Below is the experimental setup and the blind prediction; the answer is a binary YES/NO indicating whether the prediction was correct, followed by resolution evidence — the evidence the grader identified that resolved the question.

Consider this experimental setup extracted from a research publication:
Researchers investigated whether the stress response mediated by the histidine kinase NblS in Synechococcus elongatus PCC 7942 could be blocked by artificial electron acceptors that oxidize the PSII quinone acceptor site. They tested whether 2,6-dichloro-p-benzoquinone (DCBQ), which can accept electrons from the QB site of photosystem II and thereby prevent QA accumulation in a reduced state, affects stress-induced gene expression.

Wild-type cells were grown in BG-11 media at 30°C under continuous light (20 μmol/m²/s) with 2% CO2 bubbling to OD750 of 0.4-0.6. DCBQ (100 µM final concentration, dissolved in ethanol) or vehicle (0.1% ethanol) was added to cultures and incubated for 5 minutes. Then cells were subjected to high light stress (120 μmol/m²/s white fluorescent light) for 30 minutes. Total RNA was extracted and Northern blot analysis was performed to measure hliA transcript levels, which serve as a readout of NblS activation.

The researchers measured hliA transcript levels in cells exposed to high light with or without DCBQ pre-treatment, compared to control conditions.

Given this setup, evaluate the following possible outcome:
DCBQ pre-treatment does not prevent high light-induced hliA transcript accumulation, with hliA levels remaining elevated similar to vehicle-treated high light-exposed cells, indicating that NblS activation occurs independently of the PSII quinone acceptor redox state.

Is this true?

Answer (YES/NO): NO